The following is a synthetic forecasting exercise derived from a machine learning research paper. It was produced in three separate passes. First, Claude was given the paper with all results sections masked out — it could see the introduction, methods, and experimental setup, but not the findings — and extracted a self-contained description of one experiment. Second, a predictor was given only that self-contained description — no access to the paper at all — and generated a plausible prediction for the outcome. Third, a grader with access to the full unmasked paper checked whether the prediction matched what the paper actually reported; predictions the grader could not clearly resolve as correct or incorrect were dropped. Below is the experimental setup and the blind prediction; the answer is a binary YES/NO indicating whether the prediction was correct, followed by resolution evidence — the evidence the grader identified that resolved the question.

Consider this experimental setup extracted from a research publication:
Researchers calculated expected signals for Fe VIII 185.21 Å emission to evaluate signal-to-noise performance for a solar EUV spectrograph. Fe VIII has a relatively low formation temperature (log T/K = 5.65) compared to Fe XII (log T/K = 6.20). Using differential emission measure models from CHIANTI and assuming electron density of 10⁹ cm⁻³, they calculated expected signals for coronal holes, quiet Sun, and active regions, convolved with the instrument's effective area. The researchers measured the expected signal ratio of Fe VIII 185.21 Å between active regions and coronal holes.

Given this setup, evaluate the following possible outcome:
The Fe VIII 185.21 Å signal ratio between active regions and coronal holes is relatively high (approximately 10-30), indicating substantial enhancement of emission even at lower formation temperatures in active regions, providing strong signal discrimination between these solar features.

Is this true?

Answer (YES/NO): YES